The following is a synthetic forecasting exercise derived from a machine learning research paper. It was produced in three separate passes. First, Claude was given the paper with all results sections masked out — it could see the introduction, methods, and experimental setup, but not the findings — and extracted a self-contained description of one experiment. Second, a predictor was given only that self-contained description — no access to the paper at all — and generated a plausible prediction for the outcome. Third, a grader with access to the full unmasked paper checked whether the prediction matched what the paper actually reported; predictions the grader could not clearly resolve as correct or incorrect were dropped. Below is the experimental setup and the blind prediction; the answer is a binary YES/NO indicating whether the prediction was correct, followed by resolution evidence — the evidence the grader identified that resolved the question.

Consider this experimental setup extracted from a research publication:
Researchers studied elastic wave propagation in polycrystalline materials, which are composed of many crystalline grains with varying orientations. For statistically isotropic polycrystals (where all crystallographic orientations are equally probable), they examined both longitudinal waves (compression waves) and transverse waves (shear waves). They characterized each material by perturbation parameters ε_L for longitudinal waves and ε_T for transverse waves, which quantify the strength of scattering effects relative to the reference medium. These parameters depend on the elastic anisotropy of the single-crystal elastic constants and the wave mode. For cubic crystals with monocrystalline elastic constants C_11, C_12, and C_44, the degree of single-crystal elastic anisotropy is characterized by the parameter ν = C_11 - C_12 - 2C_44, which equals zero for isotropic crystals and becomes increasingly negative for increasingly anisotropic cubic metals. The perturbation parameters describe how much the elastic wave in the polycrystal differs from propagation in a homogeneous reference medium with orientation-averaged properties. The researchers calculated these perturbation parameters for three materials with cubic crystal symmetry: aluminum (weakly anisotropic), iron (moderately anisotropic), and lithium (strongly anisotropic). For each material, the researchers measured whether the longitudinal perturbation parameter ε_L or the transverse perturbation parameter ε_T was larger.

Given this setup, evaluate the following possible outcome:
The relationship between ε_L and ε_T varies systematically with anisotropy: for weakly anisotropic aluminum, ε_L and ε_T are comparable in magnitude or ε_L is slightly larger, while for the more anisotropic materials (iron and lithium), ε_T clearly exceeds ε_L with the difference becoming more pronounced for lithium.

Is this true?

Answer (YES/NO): NO